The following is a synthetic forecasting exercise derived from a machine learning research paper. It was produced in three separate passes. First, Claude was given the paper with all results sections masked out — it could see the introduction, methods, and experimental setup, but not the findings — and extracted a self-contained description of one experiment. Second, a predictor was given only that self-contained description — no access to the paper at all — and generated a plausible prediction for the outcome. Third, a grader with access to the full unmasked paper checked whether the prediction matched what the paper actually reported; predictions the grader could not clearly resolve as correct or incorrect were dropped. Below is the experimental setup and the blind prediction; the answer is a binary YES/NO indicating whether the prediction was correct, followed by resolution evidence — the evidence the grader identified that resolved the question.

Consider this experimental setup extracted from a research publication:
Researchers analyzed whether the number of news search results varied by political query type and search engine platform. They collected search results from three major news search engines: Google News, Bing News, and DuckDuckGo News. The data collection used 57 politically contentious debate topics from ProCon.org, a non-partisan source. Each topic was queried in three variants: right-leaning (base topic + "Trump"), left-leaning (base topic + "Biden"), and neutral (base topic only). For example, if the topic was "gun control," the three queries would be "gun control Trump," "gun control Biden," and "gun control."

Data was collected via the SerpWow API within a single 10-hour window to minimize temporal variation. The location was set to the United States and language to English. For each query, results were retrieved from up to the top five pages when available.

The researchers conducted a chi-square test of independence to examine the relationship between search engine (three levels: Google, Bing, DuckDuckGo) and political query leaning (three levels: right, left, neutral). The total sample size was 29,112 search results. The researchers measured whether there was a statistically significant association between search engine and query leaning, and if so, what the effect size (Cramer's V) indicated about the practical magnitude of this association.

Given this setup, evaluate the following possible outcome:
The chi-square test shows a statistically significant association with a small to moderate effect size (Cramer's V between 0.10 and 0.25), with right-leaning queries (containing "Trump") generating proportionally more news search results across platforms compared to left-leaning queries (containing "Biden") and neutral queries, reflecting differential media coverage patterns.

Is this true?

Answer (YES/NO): NO